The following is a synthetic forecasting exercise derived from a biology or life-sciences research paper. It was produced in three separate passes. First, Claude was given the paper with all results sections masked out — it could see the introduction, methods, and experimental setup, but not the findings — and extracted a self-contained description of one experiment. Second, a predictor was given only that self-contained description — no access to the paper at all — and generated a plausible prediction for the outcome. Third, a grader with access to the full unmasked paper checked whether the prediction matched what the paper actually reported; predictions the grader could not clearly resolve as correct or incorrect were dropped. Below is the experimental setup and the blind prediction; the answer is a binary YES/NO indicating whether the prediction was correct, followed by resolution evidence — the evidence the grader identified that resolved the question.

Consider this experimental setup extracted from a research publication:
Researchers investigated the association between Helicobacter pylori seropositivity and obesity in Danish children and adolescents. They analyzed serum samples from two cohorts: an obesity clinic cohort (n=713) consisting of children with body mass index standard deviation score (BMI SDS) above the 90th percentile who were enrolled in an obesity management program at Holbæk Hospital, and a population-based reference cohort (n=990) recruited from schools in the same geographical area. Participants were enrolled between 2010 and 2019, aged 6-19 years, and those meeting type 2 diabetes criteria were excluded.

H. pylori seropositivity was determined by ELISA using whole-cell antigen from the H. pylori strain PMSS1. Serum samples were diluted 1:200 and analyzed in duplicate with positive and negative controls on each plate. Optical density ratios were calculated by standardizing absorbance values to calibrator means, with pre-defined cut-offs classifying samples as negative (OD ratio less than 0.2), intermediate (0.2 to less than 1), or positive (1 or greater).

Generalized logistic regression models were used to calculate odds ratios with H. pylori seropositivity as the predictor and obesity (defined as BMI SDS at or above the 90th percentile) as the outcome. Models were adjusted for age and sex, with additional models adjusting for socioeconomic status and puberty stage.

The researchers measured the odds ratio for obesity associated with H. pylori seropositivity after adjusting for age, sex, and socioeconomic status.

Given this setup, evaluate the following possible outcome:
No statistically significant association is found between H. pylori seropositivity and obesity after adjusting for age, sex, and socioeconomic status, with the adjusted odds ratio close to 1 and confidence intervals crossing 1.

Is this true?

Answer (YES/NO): YES